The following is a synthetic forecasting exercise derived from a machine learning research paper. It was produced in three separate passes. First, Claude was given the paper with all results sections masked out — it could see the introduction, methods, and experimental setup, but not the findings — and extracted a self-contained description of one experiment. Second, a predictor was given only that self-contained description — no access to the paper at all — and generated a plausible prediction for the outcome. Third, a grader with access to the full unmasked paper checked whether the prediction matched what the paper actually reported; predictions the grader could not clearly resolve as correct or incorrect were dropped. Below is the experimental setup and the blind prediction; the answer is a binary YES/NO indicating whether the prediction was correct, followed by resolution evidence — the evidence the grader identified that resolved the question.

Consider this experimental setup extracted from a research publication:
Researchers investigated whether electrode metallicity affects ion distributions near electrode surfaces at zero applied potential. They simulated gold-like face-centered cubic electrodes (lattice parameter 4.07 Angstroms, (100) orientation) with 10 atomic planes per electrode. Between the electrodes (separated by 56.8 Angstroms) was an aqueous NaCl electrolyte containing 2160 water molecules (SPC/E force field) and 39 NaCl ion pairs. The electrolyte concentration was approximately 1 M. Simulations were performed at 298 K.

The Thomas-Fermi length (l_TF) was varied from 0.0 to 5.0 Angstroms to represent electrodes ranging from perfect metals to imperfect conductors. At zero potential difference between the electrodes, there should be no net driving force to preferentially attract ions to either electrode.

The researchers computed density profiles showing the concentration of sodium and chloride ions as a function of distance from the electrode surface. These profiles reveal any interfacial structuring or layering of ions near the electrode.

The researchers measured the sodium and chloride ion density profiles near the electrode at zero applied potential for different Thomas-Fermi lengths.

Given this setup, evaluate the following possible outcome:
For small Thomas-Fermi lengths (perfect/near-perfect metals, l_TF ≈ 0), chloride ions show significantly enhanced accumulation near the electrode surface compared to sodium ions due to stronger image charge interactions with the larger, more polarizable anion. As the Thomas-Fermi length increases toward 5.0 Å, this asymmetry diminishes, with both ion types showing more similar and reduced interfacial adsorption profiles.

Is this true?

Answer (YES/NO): NO